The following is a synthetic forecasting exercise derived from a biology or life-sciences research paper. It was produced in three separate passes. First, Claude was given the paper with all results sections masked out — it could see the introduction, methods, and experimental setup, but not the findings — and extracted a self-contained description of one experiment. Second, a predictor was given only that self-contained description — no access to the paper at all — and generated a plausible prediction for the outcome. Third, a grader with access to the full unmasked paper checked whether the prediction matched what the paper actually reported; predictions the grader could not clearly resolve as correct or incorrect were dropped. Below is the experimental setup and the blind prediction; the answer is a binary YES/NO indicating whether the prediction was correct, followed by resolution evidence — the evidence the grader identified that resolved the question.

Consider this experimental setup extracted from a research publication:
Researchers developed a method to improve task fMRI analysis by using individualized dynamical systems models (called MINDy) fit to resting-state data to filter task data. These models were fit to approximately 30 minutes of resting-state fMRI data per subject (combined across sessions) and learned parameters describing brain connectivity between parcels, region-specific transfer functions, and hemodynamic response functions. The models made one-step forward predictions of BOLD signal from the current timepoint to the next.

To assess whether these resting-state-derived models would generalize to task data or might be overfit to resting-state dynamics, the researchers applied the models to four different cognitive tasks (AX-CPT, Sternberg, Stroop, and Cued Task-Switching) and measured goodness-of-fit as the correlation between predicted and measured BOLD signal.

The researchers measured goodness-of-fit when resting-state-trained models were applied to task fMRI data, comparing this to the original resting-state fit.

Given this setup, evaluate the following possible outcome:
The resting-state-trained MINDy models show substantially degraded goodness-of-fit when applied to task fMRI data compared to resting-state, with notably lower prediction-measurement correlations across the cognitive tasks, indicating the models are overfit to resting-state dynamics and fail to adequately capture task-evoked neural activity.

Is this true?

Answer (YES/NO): NO